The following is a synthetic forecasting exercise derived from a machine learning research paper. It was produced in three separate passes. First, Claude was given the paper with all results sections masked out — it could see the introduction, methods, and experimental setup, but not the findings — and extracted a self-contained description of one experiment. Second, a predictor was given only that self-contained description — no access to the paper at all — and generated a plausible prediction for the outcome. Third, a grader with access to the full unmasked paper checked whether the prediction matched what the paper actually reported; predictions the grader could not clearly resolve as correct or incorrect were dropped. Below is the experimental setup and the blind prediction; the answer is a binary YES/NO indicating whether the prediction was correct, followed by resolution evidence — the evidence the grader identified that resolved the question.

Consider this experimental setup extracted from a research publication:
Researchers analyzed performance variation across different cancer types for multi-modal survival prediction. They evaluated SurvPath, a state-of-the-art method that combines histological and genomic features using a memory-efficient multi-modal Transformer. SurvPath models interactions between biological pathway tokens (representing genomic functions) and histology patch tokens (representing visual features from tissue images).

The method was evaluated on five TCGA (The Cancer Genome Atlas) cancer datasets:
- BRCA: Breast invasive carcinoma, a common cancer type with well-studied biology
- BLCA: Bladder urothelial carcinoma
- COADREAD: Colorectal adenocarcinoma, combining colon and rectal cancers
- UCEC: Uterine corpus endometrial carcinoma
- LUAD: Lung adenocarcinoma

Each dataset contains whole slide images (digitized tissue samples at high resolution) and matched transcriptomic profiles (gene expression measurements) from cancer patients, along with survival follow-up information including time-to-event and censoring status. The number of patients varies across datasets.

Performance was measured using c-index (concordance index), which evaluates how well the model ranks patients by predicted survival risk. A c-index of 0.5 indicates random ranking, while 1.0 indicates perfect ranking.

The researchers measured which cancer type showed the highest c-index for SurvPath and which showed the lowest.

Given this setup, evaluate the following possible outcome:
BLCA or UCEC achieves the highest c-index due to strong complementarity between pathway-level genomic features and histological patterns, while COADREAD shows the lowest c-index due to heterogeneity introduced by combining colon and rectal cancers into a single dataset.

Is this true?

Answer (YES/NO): YES